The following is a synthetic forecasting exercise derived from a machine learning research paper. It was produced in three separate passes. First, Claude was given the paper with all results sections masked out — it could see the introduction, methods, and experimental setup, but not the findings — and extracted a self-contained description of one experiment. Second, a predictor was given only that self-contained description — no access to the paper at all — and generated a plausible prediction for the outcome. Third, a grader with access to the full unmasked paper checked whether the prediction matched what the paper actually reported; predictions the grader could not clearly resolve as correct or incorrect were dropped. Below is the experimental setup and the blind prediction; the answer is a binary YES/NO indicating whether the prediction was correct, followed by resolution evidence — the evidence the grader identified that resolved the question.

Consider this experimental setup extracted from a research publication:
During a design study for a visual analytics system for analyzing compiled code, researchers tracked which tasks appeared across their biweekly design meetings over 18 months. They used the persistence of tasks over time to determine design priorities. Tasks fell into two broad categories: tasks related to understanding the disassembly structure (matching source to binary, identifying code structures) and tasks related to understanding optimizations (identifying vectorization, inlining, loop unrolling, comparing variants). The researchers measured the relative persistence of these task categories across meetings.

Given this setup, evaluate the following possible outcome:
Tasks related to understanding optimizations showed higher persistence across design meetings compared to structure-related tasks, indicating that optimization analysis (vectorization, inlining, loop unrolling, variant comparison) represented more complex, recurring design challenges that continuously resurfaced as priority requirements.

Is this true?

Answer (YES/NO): NO